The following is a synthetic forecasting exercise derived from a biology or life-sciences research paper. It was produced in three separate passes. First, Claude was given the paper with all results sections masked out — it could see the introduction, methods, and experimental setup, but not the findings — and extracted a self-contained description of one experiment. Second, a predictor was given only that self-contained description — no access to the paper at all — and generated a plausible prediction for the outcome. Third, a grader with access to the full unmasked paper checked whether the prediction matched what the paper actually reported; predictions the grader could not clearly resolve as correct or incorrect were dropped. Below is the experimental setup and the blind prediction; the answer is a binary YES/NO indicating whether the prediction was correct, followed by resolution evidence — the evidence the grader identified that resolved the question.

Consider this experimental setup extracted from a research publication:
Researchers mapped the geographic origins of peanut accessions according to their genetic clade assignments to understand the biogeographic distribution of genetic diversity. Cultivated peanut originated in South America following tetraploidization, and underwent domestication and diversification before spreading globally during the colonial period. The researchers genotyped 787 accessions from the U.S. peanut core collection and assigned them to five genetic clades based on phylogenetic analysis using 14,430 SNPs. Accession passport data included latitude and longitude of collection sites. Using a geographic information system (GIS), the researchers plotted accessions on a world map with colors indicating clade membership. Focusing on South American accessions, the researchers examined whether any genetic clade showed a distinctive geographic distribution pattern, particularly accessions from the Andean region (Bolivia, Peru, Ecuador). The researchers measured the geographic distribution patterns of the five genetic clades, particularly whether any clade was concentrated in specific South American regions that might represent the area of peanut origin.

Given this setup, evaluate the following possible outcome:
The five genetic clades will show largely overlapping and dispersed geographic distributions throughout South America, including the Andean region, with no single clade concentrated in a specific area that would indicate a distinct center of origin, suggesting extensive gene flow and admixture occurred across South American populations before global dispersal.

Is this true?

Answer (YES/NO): NO